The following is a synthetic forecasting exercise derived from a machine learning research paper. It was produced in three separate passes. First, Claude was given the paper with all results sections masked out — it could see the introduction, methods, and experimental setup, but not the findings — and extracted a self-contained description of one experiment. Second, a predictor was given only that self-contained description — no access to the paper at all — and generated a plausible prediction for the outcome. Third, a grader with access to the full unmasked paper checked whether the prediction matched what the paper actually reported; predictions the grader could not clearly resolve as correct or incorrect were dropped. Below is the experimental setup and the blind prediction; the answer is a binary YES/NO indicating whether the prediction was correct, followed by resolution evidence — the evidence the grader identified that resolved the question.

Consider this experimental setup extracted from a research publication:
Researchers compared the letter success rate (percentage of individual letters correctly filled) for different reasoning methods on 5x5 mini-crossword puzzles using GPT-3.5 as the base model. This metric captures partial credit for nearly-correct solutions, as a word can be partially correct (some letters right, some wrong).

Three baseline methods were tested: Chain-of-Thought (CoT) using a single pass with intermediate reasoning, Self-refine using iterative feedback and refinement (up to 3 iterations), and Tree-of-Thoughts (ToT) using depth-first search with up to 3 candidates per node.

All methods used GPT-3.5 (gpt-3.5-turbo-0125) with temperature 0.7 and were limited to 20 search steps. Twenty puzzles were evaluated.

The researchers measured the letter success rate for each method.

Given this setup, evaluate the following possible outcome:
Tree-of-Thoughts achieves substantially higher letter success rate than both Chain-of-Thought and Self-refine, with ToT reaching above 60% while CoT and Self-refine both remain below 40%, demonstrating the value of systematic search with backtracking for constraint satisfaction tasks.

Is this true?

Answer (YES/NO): NO